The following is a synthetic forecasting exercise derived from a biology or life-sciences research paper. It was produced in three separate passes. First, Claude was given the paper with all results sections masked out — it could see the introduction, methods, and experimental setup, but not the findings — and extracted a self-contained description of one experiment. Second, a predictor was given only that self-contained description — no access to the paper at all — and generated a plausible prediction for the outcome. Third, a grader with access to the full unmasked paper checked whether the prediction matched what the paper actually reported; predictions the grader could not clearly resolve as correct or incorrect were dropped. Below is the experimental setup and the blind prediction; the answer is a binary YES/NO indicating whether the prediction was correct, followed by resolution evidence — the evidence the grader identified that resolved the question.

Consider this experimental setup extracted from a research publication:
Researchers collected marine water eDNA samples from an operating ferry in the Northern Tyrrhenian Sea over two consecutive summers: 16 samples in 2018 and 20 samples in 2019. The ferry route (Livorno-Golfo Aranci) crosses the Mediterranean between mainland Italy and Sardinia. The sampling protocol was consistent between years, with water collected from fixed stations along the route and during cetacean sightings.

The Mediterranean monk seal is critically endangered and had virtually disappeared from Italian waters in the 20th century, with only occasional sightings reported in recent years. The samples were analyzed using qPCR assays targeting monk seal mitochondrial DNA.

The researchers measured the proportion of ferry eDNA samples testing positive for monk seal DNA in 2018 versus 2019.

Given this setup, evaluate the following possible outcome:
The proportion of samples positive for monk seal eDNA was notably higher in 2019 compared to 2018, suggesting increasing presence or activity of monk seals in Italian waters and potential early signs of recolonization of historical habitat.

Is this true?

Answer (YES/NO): YES